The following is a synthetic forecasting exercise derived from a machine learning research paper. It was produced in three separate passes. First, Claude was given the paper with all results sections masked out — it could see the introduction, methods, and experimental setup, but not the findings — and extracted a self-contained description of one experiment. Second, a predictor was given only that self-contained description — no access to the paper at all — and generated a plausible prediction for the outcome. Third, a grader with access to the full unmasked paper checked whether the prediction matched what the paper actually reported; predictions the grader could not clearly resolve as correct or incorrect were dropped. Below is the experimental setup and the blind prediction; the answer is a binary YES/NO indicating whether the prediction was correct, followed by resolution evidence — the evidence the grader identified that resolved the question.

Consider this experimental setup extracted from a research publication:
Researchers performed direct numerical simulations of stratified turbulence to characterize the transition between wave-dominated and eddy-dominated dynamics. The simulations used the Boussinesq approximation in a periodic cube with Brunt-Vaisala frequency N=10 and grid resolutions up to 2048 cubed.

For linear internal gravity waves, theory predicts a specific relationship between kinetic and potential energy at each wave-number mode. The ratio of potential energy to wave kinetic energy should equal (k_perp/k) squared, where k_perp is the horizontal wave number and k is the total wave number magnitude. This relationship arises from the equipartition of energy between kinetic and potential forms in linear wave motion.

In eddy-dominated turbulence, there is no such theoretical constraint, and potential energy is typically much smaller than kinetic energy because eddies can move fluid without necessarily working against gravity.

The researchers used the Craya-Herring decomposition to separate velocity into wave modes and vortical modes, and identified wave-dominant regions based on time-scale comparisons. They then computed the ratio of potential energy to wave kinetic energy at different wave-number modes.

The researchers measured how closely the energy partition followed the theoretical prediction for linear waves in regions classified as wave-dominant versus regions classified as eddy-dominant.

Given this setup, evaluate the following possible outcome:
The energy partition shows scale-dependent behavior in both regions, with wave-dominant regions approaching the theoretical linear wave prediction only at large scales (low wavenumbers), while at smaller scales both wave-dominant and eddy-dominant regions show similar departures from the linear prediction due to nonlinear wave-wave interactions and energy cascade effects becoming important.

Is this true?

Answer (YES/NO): NO